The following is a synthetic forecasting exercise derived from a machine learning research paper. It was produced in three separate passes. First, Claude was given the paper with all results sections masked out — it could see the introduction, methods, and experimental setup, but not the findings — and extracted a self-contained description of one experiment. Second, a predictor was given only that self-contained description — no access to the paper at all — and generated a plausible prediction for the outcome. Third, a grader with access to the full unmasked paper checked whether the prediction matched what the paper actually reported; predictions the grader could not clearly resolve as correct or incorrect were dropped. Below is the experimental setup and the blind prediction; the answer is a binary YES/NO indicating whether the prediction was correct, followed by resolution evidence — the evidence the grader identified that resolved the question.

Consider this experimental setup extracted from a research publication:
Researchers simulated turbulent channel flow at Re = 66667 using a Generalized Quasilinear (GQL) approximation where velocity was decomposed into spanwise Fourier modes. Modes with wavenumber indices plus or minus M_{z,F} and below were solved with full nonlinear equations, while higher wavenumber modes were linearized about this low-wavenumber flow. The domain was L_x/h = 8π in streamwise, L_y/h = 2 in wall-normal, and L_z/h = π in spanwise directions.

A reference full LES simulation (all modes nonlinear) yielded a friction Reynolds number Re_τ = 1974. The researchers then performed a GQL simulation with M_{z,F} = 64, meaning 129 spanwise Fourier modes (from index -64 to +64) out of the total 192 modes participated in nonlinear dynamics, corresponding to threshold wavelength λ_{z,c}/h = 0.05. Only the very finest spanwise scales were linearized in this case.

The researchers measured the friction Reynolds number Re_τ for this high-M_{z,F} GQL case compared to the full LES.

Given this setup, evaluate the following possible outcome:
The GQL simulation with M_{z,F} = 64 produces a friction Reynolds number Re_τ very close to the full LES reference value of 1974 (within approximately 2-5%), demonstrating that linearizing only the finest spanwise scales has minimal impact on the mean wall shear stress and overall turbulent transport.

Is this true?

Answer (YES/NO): YES